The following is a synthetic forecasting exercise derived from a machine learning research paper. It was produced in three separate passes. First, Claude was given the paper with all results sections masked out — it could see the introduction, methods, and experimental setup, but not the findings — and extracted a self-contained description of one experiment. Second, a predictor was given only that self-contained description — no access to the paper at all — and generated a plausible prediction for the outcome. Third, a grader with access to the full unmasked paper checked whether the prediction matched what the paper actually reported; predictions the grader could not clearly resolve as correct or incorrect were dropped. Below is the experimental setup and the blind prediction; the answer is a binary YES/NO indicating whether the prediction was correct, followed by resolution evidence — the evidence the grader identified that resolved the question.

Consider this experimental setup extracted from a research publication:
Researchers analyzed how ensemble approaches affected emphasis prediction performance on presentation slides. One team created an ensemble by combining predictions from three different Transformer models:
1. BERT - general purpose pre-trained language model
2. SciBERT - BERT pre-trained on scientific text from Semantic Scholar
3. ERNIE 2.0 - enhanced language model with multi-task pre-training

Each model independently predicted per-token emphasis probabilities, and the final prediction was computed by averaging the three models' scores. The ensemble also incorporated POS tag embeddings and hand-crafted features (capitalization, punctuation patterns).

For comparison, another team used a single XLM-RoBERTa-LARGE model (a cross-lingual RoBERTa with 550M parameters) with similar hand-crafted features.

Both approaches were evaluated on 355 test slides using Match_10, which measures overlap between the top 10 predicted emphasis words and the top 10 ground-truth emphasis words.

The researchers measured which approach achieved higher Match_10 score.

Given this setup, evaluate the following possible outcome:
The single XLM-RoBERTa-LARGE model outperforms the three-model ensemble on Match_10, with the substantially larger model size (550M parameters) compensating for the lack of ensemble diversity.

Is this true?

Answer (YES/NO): NO